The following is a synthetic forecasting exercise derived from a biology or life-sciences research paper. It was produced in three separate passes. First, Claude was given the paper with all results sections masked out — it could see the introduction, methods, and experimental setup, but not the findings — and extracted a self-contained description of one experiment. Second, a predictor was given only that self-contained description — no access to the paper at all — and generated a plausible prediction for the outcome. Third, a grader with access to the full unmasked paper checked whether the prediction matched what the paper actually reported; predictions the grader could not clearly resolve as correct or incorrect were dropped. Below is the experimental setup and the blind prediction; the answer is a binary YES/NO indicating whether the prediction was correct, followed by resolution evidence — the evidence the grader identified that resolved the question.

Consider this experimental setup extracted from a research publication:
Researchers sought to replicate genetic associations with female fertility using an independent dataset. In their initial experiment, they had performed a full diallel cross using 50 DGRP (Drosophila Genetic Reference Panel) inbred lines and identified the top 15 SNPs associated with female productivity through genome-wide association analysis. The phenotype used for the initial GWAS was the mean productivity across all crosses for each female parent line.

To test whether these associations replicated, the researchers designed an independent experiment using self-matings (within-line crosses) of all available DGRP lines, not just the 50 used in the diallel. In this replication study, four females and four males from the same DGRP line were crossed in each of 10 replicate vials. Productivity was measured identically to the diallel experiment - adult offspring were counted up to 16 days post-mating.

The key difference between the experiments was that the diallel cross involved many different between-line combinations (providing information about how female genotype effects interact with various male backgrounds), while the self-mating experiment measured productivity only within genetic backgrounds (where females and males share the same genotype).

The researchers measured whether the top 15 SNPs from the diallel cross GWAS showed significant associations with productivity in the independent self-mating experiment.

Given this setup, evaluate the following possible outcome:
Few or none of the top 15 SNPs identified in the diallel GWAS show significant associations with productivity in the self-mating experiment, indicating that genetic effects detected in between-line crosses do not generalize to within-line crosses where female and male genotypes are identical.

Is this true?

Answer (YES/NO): NO